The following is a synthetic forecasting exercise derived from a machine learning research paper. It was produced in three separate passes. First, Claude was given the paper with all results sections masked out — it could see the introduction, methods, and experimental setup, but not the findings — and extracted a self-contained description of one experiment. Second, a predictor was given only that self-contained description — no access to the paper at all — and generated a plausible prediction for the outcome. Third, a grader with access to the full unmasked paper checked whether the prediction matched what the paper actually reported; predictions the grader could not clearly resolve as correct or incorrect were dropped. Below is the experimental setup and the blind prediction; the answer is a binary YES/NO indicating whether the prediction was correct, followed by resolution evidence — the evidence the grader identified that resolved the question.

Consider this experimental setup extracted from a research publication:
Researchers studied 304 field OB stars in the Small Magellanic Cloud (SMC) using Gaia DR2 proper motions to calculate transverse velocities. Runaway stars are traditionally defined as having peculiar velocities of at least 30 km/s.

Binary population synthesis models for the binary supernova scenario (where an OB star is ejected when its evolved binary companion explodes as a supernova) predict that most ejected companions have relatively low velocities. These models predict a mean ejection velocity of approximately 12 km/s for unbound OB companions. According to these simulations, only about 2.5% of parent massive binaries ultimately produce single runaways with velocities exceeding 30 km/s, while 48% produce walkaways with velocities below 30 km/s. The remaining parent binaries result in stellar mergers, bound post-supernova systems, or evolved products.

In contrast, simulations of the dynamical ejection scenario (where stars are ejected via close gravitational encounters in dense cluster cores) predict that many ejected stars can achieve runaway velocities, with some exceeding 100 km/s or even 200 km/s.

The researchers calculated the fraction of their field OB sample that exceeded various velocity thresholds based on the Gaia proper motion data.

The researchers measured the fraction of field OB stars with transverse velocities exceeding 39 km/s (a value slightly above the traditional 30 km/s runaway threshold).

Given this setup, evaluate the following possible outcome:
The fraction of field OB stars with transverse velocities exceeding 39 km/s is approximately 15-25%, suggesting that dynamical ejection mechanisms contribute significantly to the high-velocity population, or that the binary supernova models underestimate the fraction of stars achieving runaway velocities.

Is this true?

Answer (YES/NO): NO